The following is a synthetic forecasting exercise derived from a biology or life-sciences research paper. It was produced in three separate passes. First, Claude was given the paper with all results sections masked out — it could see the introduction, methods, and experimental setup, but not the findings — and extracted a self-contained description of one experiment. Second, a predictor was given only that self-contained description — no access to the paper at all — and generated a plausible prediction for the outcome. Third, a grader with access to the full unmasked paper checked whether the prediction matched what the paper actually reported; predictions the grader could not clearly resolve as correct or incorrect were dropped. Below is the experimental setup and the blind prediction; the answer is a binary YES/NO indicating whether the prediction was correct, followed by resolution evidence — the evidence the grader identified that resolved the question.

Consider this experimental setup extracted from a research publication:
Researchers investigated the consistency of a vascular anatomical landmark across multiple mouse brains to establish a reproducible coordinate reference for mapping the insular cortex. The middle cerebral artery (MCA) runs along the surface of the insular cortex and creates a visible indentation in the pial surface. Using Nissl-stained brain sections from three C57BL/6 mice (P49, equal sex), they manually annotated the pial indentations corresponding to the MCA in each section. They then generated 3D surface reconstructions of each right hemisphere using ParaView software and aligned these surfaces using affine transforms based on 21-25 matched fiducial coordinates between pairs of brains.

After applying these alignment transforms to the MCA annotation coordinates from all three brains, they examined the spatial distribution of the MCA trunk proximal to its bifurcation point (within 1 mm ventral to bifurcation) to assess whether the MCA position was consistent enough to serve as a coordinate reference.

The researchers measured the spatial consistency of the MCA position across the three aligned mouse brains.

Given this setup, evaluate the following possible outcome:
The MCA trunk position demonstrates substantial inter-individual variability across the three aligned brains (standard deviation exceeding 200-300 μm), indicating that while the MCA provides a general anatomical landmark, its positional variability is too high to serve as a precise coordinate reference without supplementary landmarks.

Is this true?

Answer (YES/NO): NO